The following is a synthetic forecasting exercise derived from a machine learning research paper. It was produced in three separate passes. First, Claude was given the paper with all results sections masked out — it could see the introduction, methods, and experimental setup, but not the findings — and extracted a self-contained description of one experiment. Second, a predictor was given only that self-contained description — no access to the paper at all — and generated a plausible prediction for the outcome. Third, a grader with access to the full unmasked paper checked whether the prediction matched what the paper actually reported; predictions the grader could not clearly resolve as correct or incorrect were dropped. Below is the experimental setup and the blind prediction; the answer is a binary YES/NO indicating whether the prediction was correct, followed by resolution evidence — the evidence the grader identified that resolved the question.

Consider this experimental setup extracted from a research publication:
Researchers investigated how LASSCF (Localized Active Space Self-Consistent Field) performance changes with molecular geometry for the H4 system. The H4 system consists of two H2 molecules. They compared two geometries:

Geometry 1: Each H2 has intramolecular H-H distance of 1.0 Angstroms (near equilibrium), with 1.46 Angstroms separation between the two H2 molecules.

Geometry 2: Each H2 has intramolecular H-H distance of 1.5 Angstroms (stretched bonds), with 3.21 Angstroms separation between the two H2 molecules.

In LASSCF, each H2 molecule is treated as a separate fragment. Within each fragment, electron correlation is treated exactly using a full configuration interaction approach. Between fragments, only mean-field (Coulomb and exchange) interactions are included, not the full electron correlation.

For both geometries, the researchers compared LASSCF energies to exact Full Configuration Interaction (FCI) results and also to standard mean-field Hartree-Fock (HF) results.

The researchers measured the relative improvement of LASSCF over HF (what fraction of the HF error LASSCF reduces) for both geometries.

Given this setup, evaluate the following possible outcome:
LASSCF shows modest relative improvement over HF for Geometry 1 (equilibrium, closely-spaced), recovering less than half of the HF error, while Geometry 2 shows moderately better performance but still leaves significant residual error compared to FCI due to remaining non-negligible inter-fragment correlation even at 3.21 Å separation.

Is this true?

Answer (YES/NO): NO